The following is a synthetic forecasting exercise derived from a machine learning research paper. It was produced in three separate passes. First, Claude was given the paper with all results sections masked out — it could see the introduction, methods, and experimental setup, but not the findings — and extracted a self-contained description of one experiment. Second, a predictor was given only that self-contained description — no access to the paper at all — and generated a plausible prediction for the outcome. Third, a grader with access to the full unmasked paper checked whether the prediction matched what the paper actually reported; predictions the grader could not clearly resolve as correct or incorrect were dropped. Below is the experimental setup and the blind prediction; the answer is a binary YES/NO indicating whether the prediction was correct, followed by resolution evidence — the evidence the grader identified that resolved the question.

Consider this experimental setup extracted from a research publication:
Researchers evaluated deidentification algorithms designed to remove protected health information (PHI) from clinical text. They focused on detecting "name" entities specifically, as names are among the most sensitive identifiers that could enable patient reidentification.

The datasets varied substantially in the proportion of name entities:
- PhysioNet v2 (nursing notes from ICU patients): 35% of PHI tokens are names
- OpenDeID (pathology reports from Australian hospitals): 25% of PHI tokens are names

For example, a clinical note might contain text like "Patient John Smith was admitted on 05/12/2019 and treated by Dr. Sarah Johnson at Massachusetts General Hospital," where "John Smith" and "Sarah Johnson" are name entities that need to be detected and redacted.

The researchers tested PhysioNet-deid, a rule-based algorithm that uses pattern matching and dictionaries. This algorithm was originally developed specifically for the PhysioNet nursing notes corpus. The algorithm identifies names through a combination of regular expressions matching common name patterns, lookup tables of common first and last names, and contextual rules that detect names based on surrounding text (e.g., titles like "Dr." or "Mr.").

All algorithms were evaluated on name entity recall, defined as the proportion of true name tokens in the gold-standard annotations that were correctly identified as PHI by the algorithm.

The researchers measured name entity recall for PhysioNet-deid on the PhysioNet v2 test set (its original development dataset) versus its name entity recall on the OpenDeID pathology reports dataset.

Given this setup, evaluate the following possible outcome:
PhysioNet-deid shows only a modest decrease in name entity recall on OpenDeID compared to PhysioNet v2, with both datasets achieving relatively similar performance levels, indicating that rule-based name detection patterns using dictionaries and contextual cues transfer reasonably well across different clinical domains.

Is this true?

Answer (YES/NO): NO